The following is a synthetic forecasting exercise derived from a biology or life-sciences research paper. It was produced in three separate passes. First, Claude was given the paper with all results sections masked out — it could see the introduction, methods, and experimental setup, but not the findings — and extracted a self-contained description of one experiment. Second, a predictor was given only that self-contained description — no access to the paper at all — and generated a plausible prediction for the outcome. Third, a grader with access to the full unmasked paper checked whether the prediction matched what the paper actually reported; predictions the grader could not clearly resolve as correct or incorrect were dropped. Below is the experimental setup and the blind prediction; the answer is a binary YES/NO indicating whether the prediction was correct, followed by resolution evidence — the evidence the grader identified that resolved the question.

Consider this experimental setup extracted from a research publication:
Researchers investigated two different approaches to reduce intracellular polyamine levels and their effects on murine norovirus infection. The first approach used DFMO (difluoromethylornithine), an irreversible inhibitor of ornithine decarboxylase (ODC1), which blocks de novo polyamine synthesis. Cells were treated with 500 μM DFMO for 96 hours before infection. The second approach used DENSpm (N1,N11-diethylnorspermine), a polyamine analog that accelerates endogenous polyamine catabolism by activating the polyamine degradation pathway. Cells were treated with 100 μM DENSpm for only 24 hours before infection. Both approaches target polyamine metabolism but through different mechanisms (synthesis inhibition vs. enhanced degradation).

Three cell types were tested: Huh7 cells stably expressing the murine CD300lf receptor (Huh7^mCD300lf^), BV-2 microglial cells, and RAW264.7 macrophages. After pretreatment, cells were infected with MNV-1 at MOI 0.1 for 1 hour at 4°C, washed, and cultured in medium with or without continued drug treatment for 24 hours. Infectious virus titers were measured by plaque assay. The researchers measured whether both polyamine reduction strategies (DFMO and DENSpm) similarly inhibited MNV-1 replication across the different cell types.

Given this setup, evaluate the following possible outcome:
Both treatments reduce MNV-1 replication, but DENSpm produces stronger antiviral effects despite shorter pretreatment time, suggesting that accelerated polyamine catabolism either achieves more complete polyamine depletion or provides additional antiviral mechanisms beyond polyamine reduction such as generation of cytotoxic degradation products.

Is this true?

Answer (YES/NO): NO